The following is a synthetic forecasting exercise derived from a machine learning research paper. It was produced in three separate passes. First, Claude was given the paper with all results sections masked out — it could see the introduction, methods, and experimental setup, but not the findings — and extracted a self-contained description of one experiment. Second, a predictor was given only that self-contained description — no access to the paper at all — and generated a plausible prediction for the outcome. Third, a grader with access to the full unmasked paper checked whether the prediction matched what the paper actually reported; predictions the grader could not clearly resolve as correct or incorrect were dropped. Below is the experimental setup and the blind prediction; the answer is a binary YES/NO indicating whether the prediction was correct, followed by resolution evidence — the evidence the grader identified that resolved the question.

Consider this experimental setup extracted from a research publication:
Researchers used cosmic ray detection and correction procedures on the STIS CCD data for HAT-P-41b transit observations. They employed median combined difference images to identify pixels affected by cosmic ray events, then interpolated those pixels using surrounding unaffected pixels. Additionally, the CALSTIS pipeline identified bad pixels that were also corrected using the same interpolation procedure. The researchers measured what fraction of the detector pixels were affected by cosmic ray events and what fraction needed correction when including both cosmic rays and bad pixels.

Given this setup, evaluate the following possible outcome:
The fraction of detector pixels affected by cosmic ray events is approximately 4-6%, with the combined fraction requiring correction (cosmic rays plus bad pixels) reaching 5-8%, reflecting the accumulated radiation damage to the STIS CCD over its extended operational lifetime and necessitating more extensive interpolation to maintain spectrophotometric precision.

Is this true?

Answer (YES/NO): NO